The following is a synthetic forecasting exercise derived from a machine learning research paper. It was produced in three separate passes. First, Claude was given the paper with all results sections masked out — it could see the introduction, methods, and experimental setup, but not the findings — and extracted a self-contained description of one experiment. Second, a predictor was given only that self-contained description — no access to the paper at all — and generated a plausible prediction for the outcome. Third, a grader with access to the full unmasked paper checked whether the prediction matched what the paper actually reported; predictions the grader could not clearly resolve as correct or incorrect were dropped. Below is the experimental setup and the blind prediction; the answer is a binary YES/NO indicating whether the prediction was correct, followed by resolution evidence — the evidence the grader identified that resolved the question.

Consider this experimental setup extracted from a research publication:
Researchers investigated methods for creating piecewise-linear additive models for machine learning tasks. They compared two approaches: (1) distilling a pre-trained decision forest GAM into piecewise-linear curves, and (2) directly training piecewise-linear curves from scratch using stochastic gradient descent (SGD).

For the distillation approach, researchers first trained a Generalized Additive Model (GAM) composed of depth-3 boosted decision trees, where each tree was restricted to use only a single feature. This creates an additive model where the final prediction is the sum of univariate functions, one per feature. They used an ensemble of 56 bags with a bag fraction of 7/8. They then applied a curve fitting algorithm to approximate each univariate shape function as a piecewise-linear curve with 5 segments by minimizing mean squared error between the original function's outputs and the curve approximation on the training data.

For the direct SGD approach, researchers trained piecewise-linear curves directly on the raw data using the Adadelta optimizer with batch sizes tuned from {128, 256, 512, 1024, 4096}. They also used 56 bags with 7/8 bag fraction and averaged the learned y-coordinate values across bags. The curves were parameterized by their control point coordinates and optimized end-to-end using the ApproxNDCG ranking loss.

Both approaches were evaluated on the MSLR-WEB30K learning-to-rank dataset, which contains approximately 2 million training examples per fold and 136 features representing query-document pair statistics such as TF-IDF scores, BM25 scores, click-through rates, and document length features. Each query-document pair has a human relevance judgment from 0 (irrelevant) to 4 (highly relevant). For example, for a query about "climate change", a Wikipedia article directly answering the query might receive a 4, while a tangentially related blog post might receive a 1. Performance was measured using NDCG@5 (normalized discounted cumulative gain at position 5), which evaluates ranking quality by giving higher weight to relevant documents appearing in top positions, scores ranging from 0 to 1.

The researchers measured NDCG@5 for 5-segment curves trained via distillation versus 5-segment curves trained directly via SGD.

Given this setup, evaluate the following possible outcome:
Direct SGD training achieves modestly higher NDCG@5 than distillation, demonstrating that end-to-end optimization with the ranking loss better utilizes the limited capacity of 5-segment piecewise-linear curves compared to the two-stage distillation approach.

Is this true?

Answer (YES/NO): NO